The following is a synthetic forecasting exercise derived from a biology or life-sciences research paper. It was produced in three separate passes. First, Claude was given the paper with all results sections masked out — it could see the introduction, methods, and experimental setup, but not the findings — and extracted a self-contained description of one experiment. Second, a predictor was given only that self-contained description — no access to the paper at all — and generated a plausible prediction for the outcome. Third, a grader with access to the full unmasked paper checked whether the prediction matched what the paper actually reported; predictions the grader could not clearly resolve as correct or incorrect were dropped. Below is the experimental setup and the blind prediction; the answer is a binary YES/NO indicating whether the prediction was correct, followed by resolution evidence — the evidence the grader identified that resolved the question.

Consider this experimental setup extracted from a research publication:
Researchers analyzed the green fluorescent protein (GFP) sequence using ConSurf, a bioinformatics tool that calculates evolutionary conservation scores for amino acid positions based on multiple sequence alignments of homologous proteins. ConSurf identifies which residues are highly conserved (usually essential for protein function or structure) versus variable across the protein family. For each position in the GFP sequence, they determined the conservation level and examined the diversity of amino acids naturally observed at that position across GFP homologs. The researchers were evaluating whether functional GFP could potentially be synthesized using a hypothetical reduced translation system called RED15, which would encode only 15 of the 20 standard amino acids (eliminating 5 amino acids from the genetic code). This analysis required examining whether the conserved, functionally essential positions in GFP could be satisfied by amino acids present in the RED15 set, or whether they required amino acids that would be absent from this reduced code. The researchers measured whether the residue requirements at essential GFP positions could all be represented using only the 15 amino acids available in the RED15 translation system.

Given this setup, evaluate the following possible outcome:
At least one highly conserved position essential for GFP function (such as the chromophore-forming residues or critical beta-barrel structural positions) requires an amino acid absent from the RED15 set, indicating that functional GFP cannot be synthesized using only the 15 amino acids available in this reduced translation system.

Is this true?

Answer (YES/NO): NO